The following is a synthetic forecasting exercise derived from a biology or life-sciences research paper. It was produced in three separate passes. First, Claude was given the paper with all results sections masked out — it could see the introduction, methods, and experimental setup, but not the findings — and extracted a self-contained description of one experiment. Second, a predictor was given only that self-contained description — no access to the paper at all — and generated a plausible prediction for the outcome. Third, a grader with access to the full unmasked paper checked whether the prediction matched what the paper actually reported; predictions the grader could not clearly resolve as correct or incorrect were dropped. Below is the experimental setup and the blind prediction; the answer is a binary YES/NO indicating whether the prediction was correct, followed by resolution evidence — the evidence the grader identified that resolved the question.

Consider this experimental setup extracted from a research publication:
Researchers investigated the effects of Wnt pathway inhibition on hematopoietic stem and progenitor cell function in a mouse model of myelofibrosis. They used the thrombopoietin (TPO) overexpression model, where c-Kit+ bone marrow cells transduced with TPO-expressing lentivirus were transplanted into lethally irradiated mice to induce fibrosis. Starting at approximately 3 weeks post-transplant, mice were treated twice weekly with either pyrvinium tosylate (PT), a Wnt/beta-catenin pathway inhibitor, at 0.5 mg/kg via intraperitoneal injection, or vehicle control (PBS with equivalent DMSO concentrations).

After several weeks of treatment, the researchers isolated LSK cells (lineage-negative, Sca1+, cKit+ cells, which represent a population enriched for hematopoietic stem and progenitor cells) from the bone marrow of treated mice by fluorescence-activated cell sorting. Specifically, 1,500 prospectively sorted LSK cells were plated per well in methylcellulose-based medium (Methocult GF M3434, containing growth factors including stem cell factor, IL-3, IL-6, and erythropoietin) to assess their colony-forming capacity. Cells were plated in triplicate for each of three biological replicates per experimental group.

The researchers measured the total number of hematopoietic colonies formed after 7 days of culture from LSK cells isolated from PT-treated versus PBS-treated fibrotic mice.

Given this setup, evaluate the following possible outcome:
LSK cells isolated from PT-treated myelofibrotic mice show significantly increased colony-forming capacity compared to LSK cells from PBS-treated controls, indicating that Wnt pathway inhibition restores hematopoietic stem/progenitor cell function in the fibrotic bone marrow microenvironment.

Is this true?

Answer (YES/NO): NO